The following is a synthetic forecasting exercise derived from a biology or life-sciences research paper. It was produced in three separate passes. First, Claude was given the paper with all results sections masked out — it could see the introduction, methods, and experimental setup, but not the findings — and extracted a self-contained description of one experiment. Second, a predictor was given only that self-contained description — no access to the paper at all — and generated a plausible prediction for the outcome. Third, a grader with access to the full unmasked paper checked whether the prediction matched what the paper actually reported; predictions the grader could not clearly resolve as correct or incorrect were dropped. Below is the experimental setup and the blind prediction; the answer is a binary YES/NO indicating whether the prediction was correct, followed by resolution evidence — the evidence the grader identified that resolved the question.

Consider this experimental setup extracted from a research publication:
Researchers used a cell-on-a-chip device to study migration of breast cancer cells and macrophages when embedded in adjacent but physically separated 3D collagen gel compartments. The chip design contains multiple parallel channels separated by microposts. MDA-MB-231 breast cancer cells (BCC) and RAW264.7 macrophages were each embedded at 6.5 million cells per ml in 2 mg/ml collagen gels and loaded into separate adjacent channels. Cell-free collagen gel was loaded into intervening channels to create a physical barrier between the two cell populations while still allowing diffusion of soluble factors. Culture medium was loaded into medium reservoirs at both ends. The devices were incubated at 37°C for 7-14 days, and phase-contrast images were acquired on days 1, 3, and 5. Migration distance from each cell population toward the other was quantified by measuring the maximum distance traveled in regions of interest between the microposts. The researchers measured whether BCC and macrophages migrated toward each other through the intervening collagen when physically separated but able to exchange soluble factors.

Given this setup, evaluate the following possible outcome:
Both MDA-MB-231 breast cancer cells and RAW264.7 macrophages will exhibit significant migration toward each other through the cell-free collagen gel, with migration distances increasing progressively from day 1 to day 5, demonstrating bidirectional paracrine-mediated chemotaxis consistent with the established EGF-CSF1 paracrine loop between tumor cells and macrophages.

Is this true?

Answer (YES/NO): NO